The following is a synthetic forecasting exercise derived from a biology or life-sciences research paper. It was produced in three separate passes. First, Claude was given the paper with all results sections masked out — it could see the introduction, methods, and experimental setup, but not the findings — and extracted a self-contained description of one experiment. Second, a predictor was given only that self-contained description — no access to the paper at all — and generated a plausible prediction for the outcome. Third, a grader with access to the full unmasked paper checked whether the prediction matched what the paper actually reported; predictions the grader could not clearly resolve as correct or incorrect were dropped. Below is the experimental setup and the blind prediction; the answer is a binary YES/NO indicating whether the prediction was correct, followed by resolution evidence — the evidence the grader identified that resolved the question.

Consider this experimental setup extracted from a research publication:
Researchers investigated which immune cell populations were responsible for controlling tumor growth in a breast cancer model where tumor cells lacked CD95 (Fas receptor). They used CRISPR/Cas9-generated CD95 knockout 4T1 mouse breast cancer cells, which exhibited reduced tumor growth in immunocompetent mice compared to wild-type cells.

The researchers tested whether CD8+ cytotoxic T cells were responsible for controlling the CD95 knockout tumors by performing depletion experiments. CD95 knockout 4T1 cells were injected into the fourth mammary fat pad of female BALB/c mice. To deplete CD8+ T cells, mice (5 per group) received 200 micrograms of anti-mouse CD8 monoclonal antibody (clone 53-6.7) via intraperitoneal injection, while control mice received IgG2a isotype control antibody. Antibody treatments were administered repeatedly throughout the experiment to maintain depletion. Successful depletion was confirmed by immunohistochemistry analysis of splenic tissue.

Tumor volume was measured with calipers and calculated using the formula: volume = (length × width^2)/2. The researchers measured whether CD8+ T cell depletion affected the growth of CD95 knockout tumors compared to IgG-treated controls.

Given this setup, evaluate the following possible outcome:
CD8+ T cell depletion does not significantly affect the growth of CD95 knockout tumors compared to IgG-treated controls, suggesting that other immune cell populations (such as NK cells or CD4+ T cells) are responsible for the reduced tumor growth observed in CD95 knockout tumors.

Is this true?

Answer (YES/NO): YES